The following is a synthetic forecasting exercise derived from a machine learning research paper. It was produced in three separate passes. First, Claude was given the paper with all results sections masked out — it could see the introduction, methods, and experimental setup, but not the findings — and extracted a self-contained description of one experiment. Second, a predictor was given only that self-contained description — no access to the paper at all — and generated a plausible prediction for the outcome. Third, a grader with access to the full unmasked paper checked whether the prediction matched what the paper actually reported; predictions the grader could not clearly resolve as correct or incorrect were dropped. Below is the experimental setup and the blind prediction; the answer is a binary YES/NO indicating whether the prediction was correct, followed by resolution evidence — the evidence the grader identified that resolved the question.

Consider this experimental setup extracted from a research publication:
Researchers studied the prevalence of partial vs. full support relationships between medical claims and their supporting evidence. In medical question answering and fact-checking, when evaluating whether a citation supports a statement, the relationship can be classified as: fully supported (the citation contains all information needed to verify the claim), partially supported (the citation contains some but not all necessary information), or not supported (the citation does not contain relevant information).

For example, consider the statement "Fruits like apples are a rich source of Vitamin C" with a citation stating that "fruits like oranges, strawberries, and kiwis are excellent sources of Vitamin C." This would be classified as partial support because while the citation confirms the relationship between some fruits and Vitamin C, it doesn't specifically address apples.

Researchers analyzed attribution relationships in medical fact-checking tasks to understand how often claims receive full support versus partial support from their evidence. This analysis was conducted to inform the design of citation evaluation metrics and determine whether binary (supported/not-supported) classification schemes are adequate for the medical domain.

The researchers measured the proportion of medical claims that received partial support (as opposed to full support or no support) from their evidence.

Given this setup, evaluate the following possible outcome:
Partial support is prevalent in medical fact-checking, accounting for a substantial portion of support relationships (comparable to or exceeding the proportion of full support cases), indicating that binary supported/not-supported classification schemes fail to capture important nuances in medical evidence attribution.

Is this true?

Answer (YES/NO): YES